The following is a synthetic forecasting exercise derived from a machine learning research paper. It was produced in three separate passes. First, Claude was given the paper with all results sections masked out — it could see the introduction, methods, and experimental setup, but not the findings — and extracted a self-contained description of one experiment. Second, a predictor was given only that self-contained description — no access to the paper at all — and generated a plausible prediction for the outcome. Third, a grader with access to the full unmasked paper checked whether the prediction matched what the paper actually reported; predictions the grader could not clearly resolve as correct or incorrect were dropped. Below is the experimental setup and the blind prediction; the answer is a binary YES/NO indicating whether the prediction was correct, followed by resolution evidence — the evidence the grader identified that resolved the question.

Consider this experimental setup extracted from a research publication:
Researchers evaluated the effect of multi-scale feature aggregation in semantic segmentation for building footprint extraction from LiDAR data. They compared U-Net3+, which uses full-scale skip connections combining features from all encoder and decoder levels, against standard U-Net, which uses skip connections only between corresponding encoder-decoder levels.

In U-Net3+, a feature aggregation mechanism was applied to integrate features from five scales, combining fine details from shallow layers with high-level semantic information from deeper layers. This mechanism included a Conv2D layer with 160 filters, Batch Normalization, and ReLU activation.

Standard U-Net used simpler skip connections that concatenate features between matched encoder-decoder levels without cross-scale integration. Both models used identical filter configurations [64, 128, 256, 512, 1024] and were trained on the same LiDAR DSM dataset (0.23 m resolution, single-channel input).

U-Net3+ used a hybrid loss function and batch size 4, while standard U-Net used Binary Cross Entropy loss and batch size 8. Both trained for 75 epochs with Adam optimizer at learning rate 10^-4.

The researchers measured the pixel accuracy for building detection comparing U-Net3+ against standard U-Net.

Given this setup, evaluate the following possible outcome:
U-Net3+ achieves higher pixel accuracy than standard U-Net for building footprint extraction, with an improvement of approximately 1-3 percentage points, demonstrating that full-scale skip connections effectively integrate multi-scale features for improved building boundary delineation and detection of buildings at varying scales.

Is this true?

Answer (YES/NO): NO